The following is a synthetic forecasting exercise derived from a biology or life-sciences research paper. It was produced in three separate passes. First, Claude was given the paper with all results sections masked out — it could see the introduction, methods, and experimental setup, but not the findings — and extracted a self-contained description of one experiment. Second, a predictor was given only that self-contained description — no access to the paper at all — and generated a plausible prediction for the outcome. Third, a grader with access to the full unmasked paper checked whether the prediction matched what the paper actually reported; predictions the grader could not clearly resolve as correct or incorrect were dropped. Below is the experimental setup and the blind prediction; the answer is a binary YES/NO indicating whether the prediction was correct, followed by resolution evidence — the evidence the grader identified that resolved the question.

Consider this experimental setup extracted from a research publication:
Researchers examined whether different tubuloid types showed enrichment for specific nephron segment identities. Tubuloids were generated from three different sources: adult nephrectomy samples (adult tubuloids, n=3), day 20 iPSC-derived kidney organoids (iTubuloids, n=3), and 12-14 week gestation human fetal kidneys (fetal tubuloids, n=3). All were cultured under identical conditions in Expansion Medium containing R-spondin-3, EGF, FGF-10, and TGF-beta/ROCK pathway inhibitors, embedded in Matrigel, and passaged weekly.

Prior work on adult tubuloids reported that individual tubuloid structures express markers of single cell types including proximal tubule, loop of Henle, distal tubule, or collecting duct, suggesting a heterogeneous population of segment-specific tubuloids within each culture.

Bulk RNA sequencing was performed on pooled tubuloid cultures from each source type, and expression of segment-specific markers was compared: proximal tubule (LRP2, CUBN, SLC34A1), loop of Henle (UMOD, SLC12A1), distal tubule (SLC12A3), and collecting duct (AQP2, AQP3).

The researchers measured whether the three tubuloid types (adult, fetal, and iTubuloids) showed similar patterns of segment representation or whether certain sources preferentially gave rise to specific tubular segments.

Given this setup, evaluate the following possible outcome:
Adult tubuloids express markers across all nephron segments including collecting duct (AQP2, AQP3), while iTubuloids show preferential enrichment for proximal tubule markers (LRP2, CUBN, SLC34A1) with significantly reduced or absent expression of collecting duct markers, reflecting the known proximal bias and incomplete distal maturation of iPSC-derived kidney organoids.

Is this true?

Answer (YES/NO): NO